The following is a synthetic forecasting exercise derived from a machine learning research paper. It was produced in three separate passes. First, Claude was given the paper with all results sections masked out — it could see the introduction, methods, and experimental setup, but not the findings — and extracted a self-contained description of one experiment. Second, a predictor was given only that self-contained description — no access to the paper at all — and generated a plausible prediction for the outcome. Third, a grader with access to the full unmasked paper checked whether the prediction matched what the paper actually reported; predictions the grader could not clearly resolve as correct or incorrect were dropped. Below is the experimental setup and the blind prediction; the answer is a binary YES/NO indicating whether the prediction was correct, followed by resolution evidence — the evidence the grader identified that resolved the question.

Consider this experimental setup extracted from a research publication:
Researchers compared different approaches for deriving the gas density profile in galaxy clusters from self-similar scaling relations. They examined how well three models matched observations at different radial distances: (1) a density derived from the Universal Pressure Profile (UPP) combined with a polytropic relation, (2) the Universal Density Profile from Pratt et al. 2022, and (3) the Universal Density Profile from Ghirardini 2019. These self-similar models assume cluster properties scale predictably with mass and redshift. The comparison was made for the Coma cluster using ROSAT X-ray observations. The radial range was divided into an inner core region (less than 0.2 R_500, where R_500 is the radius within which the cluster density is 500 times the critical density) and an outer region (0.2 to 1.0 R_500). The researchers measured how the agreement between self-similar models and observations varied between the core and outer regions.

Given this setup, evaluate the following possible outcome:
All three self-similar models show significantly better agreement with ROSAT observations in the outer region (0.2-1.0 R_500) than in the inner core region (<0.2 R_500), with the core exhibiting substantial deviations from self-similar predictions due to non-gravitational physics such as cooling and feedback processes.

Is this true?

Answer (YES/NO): NO